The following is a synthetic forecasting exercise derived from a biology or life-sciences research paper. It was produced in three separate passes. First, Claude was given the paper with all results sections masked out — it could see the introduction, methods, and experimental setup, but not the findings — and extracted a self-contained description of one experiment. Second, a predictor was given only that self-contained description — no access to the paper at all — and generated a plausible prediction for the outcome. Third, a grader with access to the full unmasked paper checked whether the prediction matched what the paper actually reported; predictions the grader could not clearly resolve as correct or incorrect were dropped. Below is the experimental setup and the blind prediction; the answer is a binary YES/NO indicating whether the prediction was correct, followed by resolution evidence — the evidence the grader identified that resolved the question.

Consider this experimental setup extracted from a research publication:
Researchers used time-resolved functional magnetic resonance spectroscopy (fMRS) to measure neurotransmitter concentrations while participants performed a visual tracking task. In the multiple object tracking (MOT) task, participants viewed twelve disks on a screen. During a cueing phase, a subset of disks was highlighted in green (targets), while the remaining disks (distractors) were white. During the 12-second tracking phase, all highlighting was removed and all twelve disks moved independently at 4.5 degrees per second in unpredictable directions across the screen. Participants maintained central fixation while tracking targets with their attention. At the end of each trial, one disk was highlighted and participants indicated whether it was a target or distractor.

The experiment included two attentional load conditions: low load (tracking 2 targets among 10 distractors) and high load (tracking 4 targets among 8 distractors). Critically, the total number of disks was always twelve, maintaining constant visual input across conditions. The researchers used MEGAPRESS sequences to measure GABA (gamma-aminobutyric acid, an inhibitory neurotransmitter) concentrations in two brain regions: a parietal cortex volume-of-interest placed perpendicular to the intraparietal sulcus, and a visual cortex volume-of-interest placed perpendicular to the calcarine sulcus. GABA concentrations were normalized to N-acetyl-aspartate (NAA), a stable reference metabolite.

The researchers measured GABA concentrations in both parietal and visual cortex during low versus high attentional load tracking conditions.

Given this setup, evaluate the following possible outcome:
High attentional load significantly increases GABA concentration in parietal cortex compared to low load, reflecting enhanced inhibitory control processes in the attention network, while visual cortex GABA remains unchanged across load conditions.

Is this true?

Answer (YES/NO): YES